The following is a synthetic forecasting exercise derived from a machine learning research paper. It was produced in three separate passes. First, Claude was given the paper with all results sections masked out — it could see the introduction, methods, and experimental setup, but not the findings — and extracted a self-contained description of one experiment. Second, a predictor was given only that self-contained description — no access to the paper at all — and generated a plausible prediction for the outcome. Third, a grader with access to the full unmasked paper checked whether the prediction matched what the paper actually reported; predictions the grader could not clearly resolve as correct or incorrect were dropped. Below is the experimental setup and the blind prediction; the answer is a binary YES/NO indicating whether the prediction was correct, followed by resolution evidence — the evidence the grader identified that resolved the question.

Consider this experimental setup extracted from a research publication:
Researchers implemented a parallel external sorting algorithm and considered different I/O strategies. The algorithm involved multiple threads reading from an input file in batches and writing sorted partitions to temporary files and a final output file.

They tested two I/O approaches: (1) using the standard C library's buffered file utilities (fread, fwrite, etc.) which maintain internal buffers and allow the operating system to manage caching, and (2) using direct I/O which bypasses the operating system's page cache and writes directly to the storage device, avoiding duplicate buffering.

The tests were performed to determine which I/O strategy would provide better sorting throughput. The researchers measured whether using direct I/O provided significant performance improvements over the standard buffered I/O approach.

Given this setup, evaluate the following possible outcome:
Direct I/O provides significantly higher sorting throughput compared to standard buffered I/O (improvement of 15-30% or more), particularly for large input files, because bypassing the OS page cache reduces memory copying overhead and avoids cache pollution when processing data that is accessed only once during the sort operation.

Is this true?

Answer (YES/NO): NO